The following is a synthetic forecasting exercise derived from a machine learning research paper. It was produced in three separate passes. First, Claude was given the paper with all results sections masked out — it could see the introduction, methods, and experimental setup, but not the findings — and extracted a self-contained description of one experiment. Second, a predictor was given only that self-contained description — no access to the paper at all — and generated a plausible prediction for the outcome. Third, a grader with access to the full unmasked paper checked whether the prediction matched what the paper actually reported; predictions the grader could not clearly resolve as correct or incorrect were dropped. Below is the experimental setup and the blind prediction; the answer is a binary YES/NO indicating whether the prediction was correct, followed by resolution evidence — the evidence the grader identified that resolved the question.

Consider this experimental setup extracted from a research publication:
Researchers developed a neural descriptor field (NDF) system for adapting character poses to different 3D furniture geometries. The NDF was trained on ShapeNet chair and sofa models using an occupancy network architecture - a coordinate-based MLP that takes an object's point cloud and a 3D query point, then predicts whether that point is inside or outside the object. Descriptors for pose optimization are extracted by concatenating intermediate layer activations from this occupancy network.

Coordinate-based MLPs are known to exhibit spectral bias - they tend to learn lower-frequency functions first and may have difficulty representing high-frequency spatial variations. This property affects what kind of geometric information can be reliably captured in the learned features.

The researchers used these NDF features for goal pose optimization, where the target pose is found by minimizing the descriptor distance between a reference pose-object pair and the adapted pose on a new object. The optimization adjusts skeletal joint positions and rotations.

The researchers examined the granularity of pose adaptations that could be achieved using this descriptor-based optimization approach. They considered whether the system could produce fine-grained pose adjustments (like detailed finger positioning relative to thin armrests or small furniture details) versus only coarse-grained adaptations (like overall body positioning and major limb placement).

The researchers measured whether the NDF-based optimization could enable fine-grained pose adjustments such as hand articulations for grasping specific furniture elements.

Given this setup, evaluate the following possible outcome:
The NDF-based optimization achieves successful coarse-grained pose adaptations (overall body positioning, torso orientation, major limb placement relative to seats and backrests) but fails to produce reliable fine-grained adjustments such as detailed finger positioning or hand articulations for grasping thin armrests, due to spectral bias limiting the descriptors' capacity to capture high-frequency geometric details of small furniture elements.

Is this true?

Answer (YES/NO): YES